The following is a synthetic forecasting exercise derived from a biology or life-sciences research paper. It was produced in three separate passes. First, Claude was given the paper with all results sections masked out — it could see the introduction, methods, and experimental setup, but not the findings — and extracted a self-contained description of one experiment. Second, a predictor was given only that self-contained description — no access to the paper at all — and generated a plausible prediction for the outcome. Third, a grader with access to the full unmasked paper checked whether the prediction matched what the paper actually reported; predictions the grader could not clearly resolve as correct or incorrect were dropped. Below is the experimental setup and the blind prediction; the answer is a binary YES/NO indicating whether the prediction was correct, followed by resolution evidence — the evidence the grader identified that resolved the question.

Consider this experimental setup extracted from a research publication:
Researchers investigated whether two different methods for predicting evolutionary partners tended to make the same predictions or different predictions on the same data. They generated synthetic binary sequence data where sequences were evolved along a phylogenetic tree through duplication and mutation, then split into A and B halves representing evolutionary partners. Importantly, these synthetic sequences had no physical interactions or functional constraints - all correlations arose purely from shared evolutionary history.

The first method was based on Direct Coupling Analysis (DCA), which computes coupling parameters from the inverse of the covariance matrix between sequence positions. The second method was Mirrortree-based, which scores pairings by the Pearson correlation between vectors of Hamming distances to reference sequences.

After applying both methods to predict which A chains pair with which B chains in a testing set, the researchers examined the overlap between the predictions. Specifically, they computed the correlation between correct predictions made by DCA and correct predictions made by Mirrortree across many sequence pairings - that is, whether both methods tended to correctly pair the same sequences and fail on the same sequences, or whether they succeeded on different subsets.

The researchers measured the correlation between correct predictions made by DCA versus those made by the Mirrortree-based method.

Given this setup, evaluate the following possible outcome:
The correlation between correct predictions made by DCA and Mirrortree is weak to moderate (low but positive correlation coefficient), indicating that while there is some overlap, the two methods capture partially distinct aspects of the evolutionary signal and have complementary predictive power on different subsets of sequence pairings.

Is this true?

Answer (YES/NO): NO